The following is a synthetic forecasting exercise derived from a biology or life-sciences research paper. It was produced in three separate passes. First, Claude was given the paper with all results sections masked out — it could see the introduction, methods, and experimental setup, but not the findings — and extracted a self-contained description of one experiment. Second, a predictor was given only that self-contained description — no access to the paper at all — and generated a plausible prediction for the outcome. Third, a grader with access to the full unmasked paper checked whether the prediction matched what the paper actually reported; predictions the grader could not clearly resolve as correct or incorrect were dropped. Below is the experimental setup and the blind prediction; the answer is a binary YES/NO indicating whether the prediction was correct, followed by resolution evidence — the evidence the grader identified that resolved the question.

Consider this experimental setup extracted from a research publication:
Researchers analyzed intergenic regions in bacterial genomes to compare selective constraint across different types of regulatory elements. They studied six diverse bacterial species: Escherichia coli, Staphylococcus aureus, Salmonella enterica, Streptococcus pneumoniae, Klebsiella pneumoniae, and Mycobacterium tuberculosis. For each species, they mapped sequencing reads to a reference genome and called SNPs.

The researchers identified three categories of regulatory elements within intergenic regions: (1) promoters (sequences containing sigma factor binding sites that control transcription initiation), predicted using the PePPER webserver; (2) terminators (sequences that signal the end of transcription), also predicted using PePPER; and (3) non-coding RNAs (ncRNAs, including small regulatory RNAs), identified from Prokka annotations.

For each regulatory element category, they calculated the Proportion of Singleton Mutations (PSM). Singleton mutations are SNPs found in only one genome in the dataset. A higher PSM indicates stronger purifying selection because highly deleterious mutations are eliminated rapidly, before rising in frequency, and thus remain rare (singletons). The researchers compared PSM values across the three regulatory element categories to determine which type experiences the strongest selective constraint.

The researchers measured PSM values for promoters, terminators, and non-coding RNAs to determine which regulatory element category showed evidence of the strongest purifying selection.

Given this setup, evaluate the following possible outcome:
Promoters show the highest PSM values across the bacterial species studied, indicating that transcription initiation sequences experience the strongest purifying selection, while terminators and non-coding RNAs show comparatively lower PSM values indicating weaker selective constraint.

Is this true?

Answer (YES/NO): NO